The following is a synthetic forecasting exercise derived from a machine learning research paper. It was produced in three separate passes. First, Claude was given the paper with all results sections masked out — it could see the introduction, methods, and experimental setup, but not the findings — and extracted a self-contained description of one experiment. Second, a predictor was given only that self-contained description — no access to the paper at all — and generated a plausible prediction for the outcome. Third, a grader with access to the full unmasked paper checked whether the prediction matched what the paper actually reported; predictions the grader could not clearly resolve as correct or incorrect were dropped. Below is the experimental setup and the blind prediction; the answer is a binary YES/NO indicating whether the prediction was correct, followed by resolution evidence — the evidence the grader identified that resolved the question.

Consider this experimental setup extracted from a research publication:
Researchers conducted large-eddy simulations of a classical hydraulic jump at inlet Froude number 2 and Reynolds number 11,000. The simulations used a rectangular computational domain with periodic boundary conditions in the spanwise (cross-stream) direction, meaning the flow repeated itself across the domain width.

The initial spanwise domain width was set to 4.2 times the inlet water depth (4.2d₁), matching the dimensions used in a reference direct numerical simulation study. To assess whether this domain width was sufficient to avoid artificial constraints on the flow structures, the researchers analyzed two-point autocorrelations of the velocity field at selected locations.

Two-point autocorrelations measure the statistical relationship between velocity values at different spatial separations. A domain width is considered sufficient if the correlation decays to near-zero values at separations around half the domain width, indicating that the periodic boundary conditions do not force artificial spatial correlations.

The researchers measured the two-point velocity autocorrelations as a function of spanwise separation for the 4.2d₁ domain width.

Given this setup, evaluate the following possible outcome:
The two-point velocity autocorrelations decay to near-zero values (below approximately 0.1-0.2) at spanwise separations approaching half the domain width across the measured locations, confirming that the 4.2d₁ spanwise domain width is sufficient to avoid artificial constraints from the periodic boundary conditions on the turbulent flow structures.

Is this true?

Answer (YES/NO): NO